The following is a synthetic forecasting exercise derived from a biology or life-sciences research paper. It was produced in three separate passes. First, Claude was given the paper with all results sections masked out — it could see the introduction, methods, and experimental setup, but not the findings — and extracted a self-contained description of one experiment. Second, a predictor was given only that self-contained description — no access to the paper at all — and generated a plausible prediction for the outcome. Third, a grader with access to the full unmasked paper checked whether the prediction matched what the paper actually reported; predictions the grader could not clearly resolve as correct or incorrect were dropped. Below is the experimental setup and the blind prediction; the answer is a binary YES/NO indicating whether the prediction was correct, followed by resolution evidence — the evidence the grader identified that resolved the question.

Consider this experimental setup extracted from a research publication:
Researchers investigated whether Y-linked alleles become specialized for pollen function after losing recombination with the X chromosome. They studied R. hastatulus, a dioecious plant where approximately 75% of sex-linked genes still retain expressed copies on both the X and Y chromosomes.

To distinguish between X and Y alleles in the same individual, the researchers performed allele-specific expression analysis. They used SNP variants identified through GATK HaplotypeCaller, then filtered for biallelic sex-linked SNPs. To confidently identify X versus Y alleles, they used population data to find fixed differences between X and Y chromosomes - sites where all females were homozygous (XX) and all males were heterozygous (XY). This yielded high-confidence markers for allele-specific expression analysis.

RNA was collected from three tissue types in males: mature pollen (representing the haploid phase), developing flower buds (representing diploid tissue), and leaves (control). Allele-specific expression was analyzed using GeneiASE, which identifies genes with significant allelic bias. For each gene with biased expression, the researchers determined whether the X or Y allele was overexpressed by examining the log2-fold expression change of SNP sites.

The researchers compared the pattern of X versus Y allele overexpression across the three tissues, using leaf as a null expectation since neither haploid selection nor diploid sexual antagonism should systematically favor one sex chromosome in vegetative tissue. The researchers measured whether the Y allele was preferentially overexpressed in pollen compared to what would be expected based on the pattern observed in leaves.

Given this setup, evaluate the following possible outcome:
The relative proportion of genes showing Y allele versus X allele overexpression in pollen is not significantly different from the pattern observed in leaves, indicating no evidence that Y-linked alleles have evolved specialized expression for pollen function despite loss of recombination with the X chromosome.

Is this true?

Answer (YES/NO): NO